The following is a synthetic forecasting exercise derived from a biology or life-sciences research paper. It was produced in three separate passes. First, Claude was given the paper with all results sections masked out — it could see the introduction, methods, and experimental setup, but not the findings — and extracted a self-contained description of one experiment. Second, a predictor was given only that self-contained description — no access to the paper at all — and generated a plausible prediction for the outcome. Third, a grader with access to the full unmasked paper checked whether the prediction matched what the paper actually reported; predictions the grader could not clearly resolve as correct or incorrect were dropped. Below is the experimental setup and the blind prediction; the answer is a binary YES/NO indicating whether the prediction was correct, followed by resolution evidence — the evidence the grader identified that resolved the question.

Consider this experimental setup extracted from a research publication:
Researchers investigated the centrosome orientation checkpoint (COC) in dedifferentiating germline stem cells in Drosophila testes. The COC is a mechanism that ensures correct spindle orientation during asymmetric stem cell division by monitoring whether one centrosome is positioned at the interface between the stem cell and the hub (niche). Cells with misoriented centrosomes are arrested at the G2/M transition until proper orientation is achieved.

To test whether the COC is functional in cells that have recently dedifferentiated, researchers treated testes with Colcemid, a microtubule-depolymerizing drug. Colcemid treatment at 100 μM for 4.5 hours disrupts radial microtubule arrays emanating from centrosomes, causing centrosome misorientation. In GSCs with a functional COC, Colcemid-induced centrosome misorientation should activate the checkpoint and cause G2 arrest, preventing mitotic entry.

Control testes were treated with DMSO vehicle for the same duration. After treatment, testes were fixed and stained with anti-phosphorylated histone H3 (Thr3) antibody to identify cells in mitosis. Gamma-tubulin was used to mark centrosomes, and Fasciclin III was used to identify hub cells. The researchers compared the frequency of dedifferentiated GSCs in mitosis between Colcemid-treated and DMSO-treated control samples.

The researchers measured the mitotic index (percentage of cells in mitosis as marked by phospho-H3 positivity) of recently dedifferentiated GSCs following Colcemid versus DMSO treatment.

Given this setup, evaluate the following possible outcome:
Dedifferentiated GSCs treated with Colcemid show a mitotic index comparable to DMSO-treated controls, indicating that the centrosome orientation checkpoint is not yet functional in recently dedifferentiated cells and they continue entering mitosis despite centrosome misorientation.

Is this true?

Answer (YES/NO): NO